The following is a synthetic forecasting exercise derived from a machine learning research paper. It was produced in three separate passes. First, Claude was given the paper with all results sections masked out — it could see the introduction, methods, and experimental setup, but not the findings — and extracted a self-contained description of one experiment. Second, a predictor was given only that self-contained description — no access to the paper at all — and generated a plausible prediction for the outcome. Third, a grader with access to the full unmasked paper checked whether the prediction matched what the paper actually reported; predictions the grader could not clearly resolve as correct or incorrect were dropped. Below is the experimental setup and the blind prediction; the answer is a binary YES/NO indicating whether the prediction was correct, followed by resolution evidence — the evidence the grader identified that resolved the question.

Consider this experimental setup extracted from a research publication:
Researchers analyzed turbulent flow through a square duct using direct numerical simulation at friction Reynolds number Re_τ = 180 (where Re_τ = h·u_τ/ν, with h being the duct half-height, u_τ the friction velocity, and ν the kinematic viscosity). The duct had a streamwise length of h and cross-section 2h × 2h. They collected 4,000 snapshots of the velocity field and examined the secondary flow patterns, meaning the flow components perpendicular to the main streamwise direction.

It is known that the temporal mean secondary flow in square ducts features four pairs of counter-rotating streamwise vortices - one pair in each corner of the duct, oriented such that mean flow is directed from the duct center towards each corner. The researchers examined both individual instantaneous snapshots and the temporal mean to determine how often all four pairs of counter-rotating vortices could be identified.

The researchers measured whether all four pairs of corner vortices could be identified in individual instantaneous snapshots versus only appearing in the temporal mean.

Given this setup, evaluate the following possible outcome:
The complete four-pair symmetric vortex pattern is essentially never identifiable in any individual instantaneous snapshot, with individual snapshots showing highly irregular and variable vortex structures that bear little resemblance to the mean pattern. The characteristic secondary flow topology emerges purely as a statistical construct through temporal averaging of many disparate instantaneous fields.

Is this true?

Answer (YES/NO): NO